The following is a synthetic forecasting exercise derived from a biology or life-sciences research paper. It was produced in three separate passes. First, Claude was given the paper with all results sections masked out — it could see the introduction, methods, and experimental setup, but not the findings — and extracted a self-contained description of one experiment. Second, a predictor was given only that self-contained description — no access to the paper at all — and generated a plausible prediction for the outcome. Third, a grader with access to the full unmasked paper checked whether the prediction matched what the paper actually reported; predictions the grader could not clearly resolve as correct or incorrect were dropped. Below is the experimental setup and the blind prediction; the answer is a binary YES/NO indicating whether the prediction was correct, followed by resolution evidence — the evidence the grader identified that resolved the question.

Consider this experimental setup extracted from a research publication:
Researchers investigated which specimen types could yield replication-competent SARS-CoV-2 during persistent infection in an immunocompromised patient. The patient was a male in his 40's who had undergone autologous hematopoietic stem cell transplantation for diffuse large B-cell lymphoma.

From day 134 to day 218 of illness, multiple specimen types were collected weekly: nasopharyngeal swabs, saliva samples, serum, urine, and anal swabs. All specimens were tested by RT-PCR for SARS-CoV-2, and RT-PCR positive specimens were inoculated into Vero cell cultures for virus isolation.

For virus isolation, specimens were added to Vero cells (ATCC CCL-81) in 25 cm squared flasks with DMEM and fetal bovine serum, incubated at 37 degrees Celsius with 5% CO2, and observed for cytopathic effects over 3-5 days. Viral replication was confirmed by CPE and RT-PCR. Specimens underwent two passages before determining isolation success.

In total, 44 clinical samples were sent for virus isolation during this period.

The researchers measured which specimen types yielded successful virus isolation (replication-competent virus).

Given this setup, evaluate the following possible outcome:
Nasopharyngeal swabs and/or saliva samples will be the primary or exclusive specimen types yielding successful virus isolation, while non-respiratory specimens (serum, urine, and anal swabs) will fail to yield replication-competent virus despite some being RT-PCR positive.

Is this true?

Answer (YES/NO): YES